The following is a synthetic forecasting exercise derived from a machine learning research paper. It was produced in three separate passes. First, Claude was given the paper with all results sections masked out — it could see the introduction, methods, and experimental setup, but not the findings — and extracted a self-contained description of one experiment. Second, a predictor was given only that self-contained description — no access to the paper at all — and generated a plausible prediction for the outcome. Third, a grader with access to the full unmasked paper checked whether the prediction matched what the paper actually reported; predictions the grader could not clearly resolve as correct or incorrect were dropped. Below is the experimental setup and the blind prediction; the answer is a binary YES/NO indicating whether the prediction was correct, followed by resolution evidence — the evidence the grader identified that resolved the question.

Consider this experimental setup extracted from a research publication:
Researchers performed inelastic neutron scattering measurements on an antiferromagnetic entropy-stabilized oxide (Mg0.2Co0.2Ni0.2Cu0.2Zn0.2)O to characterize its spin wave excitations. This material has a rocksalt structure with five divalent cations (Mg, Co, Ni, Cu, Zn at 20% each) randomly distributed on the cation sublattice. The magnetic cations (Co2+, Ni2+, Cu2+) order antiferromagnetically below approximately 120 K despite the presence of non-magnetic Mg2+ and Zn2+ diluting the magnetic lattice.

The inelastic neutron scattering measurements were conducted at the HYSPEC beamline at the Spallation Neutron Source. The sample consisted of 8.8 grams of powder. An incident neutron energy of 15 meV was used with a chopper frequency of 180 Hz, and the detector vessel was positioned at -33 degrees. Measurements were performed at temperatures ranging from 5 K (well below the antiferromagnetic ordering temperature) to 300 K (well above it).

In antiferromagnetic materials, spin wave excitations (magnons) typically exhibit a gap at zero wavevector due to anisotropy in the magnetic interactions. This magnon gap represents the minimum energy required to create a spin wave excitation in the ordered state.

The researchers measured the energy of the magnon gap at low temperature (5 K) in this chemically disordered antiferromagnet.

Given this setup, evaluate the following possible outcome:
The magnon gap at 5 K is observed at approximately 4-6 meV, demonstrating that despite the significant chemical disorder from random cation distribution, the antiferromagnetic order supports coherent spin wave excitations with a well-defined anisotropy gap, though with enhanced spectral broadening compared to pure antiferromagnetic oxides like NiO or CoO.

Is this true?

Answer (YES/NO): NO